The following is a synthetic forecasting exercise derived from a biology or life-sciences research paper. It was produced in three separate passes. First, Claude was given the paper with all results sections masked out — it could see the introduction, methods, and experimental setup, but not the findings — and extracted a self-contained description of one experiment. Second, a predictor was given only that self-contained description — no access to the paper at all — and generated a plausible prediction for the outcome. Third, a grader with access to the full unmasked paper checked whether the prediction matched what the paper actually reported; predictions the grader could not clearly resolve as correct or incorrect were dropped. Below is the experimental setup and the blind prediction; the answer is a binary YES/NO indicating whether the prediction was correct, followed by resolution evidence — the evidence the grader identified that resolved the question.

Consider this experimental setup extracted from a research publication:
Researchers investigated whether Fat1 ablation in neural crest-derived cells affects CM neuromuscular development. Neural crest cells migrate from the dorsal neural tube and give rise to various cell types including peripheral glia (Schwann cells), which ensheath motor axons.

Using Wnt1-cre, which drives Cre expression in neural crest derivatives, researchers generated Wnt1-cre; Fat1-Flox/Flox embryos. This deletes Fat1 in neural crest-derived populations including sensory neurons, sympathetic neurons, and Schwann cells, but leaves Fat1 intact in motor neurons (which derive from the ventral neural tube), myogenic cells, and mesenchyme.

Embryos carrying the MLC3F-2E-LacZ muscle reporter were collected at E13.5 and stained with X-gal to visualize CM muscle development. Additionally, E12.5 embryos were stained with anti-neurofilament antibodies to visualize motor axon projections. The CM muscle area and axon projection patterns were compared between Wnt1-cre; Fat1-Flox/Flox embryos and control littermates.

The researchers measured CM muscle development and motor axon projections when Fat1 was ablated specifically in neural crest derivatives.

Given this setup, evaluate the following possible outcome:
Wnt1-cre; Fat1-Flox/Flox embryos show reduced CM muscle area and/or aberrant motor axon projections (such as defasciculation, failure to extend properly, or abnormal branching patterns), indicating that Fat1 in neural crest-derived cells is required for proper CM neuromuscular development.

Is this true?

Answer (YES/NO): NO